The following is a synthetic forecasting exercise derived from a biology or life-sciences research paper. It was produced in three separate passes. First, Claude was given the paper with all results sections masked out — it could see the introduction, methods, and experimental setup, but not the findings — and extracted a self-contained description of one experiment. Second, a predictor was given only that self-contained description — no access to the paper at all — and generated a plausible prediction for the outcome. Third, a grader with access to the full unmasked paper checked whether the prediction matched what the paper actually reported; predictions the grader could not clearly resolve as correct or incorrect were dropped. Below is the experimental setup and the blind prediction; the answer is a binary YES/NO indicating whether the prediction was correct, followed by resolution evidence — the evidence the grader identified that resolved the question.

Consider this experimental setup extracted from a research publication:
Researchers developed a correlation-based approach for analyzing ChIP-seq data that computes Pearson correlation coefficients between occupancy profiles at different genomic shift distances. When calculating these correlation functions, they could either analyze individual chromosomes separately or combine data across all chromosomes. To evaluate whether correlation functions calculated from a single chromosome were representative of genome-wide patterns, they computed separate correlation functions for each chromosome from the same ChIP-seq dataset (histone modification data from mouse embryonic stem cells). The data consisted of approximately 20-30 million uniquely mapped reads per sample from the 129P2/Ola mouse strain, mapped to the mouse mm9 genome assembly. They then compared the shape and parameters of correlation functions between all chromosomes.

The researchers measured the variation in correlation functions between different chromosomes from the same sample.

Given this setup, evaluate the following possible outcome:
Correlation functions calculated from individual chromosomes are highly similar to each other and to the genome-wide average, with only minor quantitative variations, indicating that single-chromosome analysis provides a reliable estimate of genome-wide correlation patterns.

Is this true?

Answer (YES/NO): YES